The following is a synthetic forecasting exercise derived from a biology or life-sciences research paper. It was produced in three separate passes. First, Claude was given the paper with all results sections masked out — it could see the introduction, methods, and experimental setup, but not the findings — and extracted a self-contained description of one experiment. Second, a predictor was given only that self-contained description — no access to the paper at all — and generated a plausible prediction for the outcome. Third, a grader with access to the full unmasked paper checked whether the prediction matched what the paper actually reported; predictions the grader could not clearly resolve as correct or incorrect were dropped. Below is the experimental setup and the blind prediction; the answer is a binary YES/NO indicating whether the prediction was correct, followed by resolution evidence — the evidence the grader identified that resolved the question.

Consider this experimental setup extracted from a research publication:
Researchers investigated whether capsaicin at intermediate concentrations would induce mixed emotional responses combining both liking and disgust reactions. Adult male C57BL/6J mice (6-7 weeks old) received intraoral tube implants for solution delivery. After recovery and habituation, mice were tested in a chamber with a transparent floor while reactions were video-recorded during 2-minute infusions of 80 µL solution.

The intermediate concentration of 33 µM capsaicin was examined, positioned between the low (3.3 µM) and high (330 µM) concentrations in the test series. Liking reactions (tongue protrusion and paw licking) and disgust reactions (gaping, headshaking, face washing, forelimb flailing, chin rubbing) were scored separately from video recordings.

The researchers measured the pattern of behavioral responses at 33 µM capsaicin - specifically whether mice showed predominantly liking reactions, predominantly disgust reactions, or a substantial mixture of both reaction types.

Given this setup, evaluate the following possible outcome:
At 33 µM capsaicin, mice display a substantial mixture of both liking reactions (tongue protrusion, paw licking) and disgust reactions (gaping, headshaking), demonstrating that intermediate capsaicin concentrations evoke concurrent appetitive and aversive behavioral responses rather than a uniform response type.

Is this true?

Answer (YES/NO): YES